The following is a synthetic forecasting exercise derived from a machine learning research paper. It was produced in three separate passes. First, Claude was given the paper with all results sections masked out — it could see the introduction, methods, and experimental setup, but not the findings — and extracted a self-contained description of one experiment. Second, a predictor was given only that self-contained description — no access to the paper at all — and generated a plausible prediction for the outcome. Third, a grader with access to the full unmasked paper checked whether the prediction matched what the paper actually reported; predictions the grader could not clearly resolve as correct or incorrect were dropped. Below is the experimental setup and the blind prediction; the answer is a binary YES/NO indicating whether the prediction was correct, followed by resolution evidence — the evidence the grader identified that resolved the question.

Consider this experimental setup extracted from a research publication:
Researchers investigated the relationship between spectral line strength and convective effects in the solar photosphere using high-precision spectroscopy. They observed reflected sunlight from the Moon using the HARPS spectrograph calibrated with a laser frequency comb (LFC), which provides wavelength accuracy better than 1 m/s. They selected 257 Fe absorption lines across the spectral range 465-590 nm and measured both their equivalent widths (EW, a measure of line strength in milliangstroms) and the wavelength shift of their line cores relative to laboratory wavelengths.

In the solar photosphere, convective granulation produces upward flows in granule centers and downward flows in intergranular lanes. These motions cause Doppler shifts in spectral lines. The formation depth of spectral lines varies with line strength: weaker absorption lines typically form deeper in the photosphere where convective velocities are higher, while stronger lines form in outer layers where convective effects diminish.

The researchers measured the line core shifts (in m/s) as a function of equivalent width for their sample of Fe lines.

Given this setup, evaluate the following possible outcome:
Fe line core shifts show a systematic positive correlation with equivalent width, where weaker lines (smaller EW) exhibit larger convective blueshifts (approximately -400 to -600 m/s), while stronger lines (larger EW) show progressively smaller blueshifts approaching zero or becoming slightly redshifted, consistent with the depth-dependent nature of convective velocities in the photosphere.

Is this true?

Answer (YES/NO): YES